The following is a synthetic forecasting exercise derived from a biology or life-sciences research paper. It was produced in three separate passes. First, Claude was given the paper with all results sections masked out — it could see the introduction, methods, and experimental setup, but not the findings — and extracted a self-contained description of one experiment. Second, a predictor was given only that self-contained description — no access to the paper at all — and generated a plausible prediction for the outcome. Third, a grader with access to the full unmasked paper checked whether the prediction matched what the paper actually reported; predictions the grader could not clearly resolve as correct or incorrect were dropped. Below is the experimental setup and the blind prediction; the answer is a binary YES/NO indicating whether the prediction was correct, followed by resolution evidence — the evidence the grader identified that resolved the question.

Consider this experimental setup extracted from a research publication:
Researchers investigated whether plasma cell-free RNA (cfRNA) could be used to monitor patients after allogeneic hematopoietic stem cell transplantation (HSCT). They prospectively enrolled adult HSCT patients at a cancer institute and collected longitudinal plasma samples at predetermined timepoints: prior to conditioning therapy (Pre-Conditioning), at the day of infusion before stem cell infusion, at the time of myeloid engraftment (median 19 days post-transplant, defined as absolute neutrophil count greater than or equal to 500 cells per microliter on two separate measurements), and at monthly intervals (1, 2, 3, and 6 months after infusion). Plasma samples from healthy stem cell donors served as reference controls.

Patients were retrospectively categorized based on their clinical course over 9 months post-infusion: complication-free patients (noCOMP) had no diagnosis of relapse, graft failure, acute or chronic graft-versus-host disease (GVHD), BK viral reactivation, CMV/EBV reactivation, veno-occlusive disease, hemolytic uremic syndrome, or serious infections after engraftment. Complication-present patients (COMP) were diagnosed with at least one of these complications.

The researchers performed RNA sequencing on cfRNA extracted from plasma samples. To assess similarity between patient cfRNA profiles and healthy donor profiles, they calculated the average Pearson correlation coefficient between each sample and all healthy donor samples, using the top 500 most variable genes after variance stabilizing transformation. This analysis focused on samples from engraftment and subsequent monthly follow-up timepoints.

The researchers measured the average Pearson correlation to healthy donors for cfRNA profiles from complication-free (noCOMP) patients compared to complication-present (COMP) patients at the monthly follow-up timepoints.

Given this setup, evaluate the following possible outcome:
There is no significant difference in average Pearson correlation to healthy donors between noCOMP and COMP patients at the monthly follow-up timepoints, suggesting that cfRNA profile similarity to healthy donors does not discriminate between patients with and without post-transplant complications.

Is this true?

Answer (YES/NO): NO